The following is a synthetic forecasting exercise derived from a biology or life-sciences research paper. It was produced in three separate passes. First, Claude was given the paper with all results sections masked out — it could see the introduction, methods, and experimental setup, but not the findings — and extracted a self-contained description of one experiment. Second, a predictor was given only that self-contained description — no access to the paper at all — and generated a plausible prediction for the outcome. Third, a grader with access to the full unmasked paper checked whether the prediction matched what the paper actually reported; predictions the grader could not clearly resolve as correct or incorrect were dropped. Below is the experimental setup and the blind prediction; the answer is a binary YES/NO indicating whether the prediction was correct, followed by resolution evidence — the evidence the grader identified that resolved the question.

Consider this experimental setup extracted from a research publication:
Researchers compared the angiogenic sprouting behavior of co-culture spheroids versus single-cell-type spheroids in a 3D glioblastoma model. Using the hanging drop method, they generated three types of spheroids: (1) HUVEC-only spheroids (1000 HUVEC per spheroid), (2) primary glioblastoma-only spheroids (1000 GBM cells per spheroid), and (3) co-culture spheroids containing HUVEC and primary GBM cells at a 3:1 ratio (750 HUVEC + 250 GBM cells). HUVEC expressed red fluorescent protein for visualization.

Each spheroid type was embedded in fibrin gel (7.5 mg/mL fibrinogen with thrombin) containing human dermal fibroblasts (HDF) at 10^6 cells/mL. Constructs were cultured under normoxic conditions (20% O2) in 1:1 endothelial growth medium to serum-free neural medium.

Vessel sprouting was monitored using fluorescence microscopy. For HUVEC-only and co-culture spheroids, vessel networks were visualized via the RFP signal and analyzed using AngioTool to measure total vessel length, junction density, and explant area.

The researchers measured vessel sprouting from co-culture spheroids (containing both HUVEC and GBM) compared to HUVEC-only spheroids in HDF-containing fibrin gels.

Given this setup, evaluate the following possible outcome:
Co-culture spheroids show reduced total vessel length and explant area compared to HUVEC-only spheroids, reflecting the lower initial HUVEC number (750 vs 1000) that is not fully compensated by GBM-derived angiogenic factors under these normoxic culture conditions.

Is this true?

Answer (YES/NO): NO